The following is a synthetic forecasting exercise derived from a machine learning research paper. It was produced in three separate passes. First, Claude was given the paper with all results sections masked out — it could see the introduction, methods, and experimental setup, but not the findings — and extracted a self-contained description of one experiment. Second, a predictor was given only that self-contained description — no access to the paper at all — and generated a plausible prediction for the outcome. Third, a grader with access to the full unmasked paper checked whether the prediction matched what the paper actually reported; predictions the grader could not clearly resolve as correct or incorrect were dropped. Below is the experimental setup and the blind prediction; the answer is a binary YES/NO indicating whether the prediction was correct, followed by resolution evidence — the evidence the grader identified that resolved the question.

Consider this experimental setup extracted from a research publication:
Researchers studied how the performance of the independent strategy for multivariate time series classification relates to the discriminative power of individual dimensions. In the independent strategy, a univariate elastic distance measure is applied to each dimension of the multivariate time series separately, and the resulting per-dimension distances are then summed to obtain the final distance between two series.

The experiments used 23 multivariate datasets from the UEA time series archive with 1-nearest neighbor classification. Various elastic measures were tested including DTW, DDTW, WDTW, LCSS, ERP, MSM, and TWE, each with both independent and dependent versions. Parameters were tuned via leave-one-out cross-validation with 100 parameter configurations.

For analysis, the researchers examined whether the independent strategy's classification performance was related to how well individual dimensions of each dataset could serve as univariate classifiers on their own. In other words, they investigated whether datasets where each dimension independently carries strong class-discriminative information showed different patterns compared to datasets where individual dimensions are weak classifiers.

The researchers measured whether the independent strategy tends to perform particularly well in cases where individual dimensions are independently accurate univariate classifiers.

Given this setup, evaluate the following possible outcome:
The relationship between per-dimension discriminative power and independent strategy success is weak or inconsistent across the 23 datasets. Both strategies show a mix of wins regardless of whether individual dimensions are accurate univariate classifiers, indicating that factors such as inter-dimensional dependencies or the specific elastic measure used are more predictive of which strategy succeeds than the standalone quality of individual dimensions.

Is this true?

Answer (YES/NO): NO